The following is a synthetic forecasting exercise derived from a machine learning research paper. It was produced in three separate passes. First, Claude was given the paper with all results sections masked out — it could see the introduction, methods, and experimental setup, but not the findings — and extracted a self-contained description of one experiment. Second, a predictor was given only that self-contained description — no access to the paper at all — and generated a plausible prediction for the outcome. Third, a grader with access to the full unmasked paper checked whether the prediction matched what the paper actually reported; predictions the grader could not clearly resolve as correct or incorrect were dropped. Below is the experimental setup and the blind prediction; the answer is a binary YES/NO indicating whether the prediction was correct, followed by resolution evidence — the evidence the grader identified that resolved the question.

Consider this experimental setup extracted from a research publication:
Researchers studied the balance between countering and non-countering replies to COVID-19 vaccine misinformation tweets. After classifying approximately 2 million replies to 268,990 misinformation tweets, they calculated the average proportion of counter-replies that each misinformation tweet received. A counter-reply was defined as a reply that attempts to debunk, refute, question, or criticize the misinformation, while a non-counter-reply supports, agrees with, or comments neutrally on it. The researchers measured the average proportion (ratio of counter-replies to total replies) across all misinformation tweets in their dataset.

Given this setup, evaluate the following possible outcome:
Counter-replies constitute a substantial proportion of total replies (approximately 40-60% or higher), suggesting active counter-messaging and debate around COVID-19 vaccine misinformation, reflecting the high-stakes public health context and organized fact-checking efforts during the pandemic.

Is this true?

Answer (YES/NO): NO